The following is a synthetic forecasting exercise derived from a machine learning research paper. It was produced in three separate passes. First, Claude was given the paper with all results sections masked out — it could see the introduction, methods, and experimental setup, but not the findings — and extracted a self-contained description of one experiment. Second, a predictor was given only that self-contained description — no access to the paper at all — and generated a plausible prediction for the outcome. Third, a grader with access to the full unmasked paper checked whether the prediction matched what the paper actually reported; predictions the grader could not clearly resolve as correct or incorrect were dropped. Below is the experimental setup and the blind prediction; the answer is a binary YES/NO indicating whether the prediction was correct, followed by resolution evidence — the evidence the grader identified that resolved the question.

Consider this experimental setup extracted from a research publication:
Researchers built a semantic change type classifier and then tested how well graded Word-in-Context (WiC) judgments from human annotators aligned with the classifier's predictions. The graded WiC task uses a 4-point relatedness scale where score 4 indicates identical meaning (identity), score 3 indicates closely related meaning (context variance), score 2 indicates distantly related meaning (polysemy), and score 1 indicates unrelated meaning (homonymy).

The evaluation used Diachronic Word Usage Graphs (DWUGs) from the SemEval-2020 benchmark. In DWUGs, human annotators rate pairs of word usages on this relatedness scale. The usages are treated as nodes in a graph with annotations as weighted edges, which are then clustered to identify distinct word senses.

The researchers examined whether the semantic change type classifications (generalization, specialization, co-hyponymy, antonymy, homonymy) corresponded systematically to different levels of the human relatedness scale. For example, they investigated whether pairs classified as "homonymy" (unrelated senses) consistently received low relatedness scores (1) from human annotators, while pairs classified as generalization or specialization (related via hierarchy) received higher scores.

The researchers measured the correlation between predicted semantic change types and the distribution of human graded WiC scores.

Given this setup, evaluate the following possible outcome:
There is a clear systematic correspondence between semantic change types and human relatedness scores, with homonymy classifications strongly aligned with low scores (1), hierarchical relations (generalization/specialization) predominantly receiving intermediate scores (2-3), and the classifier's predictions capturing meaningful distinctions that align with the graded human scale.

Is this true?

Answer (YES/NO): NO